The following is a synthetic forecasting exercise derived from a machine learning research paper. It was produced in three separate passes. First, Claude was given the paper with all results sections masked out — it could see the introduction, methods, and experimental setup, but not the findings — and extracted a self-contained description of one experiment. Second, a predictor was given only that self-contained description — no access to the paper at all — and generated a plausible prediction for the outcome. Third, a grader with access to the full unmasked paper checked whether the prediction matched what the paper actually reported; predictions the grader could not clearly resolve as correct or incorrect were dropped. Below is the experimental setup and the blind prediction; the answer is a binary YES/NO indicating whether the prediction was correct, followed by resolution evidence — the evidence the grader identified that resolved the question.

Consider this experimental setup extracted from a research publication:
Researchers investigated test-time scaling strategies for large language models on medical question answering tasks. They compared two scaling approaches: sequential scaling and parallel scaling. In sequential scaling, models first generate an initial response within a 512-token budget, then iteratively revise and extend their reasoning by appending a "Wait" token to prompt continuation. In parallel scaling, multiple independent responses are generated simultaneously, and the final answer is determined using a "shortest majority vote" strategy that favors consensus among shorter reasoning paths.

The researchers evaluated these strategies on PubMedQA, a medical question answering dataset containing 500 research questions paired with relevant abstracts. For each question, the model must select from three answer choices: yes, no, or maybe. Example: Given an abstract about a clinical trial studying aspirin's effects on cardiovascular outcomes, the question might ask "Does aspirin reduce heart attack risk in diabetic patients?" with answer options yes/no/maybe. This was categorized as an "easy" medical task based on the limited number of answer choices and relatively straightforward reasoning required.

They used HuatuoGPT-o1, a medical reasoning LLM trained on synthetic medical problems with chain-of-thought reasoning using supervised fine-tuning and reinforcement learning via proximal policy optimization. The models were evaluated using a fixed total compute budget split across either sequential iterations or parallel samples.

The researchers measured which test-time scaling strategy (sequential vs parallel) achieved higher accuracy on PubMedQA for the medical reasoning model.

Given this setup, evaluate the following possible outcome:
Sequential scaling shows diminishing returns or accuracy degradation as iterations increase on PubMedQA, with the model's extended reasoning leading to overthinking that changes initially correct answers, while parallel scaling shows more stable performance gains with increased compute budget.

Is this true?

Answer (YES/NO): YES